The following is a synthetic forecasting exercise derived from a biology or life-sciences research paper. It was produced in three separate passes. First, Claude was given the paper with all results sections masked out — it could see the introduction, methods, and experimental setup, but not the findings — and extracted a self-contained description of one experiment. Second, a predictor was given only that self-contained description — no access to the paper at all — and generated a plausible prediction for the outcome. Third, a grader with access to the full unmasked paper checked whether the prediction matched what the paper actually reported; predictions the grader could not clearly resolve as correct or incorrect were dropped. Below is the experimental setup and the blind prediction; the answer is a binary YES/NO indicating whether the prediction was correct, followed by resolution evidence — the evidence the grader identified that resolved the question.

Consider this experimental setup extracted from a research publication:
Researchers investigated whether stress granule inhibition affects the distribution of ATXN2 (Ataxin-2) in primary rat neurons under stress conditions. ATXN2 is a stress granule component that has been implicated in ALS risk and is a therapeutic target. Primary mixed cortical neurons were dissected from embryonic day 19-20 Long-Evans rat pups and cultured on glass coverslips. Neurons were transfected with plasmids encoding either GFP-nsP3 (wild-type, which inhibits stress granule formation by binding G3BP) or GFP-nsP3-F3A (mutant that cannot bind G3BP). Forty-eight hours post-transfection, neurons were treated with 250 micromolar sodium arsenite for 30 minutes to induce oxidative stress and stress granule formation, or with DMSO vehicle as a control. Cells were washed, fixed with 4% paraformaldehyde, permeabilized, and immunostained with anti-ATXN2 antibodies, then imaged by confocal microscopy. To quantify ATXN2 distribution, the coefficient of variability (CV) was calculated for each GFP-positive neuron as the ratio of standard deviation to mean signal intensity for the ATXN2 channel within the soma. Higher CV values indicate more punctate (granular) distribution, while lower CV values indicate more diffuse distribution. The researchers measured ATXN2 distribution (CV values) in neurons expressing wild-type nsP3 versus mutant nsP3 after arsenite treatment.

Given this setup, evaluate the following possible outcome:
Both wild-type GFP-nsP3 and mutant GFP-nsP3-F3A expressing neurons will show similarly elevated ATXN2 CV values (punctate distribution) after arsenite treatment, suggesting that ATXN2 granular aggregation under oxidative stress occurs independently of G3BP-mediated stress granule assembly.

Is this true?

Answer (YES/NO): NO